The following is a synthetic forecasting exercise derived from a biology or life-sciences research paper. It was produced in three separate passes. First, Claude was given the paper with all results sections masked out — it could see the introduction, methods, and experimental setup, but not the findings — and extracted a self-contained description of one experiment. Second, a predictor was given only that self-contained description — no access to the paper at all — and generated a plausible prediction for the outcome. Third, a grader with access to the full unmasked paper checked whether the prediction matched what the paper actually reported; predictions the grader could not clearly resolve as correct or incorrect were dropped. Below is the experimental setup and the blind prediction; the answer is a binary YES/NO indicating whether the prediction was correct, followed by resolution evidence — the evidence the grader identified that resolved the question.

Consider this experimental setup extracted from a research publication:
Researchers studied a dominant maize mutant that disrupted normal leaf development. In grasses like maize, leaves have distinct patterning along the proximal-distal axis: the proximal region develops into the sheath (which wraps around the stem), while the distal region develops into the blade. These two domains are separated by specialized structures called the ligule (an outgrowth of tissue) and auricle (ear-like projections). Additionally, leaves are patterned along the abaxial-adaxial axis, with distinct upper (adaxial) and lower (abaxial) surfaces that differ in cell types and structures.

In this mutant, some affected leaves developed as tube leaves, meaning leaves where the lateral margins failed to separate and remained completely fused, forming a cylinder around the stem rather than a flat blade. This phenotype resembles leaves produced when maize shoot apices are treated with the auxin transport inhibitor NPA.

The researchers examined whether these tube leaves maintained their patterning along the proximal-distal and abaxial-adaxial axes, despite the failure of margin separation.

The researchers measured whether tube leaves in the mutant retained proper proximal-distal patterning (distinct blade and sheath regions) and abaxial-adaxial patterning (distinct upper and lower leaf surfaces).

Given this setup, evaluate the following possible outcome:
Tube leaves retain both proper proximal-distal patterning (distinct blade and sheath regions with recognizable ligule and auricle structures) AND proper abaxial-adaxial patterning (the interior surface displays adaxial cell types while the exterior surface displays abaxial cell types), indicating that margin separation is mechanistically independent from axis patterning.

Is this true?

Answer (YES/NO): YES